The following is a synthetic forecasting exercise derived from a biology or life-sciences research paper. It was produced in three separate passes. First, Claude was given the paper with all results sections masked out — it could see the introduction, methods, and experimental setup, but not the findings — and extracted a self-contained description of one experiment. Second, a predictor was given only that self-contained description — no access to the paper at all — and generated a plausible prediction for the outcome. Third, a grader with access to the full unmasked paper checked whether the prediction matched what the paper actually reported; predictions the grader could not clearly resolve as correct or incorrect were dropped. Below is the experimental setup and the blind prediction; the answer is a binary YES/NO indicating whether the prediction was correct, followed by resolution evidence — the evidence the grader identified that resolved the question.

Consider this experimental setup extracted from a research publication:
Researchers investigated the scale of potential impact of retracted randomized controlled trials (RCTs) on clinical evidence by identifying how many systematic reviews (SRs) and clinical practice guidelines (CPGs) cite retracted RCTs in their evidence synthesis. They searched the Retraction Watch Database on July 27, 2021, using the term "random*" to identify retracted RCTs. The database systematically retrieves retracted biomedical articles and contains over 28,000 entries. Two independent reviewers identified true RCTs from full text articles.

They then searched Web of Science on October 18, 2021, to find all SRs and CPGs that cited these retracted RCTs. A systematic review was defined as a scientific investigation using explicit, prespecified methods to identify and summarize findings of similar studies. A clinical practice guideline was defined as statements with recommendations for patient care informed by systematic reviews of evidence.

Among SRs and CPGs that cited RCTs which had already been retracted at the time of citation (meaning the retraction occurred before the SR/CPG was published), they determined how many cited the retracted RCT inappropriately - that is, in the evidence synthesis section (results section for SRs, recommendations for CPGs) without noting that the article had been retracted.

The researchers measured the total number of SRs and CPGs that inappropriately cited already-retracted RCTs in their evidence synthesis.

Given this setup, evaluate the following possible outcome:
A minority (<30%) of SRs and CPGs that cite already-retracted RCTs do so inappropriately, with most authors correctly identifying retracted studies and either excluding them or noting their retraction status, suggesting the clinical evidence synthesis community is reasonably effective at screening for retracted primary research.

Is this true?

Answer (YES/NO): NO